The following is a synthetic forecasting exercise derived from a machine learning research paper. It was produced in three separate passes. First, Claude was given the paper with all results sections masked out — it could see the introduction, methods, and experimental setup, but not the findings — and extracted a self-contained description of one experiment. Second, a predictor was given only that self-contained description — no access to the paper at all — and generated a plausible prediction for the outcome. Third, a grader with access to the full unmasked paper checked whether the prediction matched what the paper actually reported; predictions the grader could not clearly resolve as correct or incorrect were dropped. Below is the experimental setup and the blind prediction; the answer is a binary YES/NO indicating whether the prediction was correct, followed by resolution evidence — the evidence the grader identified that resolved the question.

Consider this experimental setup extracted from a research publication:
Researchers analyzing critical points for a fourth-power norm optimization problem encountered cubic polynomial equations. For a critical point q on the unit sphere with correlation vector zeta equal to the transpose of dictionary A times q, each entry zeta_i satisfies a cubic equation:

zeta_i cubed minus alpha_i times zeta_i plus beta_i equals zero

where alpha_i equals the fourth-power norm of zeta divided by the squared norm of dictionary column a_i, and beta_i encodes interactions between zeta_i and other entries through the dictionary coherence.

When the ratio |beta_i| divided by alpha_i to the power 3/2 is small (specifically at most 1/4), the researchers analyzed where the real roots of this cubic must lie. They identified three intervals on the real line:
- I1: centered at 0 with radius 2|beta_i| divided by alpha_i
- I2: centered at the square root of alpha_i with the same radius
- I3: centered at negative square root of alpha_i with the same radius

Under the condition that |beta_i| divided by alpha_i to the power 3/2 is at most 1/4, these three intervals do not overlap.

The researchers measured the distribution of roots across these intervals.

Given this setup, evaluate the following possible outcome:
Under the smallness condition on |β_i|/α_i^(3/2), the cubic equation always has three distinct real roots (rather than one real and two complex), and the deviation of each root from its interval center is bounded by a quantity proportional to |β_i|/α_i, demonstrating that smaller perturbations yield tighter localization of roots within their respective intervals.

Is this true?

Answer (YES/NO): YES